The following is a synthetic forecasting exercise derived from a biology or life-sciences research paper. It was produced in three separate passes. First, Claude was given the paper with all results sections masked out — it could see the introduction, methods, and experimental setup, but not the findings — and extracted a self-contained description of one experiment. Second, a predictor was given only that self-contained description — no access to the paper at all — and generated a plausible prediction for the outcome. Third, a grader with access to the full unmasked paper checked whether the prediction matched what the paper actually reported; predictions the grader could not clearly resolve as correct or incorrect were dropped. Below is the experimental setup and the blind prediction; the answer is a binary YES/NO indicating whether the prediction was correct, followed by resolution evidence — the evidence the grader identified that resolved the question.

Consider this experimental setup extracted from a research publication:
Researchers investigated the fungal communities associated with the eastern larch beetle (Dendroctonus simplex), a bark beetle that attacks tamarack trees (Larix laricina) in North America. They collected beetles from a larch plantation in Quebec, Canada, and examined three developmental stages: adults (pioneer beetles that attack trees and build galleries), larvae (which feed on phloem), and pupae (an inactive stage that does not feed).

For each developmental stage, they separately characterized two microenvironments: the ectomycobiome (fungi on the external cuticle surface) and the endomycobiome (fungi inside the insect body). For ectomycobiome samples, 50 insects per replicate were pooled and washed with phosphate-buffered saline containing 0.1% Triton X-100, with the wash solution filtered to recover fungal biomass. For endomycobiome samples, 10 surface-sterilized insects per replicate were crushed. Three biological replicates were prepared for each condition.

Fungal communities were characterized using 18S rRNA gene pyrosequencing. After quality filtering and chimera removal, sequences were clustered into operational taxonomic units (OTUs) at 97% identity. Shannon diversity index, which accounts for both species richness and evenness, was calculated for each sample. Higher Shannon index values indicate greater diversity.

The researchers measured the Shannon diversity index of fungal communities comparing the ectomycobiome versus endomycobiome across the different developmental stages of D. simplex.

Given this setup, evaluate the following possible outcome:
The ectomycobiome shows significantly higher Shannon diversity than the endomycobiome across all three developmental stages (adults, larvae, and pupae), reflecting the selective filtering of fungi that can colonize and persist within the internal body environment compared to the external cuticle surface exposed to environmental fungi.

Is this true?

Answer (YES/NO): NO